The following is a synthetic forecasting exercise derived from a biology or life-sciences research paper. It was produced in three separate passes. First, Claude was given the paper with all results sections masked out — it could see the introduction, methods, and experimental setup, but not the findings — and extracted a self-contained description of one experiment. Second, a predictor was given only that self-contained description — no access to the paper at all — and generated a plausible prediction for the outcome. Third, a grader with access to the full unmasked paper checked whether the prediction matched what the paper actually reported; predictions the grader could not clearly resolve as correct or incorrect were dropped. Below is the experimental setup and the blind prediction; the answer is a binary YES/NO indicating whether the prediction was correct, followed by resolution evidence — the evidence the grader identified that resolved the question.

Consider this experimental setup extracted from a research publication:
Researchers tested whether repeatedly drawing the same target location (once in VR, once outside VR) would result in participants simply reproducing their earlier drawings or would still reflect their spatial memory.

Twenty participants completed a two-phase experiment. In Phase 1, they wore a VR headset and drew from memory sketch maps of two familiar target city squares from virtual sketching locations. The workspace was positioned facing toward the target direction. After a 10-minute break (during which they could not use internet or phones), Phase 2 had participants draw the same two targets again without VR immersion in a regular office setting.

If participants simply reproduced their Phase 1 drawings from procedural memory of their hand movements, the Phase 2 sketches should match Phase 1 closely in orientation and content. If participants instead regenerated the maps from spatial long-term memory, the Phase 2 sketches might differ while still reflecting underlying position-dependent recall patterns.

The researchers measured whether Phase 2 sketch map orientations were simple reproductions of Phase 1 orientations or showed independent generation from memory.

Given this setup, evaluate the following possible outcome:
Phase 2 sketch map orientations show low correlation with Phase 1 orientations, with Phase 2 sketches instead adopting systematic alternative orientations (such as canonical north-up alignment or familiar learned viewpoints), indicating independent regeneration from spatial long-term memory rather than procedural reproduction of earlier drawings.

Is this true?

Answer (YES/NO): NO